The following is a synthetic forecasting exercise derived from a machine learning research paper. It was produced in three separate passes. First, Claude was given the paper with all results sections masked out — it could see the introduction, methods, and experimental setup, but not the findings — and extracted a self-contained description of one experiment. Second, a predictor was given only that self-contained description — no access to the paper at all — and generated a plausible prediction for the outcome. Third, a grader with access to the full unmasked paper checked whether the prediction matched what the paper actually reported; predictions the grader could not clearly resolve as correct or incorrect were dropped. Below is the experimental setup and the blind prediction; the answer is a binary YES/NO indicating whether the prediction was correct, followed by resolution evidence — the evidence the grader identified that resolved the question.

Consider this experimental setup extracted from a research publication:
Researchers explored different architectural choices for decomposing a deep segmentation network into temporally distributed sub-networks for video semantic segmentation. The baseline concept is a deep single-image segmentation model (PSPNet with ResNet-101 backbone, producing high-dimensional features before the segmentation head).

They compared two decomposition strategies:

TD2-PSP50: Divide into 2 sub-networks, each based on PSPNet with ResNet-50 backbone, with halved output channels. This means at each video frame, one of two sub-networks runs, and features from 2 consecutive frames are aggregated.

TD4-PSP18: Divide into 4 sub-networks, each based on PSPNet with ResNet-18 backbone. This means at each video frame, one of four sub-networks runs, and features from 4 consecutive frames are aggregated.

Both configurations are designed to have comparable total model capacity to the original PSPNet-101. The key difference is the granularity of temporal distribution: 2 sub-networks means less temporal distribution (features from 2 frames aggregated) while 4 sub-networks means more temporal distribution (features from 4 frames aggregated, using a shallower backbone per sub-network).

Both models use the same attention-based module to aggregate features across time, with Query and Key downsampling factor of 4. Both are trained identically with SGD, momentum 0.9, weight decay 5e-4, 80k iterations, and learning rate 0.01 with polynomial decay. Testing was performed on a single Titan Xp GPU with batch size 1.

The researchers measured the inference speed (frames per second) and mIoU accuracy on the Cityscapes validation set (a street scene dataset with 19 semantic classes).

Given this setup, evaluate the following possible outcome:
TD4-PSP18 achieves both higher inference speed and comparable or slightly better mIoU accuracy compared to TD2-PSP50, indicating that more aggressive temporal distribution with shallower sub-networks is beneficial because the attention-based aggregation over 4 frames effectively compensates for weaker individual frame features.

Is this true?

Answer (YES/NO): NO